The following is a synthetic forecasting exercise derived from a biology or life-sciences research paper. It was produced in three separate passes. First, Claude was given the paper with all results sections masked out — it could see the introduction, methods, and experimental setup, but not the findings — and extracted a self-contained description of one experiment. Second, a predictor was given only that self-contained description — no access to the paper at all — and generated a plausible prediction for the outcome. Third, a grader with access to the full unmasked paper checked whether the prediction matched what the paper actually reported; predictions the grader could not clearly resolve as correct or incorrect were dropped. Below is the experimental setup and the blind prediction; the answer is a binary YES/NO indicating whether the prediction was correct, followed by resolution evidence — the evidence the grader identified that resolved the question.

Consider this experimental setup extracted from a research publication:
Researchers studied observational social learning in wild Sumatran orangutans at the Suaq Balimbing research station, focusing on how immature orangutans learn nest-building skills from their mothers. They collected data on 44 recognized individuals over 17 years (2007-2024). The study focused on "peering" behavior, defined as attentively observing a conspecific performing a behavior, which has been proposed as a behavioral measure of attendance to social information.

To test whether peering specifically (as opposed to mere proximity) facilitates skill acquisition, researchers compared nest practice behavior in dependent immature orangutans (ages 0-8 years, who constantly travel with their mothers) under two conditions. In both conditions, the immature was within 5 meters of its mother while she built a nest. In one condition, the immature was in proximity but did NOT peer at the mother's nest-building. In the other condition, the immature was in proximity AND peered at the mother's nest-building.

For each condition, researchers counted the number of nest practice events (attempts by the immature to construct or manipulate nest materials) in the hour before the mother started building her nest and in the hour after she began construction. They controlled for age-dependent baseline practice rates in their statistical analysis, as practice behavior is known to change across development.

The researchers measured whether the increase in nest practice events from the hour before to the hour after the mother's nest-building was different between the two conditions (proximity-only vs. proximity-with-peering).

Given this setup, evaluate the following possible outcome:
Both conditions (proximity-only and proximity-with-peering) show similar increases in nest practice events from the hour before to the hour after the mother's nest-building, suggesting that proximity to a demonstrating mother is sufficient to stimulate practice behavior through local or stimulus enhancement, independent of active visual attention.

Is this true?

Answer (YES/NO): NO